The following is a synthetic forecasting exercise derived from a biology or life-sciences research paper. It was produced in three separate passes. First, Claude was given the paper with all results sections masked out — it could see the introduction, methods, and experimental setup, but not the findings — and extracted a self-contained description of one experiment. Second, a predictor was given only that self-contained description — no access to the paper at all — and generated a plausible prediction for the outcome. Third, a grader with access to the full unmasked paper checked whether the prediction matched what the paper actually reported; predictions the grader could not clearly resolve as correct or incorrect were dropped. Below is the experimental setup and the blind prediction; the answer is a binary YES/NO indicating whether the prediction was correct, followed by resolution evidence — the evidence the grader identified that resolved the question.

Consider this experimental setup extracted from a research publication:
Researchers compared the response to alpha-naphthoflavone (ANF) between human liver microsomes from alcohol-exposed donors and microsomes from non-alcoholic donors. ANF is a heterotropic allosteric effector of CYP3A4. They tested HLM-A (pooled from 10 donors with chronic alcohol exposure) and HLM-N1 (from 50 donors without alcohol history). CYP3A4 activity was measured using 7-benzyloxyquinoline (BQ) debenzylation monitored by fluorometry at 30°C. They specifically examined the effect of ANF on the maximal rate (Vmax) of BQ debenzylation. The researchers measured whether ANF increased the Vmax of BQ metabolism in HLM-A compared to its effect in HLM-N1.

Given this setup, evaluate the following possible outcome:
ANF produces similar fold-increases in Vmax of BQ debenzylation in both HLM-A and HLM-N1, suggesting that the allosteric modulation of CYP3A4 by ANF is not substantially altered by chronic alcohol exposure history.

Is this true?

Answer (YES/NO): NO